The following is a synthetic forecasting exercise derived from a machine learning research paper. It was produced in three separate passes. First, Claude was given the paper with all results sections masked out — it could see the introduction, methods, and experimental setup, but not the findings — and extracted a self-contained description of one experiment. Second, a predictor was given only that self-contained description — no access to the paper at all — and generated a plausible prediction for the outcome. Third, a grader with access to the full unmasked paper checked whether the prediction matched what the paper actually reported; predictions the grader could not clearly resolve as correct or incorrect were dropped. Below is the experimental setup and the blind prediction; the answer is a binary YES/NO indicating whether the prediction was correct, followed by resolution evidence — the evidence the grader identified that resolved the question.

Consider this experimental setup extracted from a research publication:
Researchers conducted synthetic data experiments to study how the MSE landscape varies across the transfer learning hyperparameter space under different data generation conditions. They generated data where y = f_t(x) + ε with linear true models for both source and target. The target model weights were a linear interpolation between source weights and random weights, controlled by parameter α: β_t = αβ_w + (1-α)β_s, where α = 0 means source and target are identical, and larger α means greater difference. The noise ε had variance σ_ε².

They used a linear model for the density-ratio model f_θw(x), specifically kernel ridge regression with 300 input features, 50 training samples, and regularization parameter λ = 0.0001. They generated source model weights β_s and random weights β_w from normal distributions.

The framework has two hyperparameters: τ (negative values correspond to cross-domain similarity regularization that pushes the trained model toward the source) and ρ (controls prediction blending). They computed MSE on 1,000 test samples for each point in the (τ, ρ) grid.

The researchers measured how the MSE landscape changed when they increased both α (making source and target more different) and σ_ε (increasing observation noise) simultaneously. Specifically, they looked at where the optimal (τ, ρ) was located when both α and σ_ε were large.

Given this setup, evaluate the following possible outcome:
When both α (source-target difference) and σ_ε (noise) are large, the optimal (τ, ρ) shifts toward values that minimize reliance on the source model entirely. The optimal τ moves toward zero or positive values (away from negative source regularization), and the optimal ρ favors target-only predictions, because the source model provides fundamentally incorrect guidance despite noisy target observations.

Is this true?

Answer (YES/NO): NO